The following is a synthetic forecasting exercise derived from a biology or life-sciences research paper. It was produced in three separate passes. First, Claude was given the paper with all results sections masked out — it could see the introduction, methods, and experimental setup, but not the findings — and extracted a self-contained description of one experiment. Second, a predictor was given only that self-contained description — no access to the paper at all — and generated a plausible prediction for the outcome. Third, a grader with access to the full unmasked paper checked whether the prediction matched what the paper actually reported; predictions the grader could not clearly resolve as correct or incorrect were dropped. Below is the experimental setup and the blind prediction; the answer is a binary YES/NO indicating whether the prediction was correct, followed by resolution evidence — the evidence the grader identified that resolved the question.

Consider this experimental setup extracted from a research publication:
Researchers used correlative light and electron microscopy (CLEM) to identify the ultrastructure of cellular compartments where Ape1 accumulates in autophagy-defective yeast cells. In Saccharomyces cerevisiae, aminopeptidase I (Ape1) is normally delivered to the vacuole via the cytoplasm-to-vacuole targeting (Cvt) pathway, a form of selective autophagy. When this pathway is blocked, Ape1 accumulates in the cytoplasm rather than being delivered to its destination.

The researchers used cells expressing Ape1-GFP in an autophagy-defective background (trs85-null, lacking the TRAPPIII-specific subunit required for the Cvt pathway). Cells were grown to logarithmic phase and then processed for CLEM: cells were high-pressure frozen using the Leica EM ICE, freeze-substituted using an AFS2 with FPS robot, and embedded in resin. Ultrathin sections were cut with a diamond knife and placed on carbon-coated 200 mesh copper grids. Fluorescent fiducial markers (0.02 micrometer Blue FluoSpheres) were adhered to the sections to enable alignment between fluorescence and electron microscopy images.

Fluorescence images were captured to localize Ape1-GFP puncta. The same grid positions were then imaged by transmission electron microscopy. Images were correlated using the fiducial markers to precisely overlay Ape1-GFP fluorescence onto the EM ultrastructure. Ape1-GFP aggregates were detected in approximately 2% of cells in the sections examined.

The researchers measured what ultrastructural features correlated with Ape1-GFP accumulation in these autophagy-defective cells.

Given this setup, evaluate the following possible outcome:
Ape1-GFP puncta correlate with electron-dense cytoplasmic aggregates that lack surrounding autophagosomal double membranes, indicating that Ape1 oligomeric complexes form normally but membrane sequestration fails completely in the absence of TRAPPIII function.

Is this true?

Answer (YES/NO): NO